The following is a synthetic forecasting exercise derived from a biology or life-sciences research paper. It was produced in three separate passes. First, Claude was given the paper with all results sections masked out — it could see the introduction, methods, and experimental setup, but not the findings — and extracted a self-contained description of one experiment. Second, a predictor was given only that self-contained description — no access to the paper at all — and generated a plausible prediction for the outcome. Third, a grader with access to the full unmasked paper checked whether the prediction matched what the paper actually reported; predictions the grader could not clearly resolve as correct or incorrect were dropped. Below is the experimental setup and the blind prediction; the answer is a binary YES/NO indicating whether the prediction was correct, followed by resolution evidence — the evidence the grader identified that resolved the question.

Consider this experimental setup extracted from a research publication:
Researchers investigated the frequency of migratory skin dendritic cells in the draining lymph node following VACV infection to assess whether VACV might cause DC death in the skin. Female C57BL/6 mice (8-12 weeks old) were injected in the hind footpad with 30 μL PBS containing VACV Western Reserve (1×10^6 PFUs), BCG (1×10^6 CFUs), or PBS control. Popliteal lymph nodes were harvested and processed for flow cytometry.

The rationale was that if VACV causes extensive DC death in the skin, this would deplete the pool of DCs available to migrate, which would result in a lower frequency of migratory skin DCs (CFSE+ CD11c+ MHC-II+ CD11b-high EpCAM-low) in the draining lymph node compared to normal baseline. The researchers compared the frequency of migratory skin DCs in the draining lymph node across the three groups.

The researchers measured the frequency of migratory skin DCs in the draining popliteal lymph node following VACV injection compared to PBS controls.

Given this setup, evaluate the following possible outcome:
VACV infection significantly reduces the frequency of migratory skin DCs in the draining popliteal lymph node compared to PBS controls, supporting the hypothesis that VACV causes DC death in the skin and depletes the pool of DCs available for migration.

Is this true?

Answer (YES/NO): NO